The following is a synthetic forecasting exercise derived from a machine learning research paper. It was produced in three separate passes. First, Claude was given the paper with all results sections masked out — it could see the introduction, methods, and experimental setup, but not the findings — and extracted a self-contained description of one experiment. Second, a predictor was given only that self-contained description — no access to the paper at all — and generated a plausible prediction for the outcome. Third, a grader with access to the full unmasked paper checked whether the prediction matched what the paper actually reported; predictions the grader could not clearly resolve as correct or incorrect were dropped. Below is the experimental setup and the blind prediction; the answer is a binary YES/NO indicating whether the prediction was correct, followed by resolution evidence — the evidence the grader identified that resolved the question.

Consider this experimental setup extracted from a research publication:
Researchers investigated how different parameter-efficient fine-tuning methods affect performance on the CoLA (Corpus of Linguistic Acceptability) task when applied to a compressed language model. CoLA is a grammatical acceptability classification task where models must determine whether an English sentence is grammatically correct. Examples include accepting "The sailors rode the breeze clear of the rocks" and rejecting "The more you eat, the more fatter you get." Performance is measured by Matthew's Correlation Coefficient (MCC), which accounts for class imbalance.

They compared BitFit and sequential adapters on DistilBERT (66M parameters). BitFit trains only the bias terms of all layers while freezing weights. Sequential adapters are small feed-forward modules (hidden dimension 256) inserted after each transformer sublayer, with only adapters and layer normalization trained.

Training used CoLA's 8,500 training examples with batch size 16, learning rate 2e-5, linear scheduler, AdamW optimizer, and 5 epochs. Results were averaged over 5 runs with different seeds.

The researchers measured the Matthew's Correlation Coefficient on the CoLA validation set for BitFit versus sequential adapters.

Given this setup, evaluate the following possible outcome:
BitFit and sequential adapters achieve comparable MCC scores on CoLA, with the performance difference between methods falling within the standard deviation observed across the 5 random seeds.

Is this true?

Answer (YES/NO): NO